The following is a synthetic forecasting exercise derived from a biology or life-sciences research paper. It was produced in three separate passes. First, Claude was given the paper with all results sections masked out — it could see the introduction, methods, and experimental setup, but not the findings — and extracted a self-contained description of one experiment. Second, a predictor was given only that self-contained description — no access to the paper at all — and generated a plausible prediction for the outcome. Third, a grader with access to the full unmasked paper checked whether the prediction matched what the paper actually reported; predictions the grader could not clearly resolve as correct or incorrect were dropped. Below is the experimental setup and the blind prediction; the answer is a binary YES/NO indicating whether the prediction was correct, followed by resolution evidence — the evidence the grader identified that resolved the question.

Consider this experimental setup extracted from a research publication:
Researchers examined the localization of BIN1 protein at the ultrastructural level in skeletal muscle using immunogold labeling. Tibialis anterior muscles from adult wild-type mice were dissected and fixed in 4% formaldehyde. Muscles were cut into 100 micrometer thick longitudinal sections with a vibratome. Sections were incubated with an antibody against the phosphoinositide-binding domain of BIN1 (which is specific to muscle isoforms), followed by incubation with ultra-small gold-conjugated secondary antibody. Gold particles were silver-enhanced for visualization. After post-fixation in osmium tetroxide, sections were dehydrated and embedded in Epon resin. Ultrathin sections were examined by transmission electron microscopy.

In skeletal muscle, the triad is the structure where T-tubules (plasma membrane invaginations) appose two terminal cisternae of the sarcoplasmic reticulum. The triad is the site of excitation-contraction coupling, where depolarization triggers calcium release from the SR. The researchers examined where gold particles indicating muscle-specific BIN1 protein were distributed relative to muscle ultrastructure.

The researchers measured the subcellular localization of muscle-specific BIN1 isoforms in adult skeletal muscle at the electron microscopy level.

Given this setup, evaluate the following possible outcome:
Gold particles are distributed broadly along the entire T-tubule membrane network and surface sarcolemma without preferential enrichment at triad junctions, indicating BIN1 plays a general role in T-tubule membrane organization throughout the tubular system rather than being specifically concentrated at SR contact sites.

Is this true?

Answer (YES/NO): NO